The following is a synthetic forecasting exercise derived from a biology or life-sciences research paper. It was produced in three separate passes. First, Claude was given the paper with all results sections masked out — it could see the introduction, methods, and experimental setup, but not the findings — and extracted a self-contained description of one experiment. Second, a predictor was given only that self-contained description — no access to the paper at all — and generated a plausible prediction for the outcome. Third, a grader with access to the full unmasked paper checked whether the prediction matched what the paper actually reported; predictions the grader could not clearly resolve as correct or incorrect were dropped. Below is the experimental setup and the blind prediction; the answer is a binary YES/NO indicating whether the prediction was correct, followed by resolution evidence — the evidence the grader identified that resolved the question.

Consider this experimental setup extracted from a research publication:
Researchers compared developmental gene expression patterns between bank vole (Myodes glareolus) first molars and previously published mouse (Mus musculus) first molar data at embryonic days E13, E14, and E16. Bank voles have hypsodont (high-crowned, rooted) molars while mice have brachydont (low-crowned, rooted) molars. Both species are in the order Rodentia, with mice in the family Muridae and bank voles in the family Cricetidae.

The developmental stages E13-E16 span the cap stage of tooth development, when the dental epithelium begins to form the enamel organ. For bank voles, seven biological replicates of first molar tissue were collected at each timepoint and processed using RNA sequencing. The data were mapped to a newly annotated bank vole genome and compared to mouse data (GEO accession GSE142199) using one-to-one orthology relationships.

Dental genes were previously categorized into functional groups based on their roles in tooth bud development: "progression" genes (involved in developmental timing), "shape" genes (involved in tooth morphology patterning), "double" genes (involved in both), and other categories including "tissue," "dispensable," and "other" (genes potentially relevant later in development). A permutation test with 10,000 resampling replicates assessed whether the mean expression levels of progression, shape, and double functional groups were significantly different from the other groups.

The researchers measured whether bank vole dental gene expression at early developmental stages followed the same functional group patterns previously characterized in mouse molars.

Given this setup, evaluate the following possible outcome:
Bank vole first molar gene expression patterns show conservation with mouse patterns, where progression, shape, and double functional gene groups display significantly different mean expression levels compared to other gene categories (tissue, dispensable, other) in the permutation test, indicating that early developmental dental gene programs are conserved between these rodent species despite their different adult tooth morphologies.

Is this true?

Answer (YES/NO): NO